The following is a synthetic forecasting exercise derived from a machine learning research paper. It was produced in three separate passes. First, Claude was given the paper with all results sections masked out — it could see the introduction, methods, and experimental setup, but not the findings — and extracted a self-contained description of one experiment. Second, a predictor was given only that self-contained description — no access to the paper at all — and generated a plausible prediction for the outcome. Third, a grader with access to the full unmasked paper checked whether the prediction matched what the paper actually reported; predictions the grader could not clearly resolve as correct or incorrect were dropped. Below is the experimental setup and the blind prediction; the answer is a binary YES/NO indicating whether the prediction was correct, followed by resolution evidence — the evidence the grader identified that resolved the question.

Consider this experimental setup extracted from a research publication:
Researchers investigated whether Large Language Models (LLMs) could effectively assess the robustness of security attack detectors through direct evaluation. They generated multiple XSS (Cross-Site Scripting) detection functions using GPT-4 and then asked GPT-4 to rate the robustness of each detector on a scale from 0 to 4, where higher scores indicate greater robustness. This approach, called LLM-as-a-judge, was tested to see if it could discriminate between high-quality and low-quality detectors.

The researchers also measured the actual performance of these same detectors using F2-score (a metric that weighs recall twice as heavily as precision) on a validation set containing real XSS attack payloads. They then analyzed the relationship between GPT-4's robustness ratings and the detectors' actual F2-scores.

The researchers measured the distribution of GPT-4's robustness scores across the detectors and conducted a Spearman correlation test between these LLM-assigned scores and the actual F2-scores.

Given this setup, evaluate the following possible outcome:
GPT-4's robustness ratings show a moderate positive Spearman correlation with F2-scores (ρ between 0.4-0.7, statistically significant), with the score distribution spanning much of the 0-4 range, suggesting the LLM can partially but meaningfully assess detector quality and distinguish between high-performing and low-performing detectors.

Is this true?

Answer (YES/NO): NO